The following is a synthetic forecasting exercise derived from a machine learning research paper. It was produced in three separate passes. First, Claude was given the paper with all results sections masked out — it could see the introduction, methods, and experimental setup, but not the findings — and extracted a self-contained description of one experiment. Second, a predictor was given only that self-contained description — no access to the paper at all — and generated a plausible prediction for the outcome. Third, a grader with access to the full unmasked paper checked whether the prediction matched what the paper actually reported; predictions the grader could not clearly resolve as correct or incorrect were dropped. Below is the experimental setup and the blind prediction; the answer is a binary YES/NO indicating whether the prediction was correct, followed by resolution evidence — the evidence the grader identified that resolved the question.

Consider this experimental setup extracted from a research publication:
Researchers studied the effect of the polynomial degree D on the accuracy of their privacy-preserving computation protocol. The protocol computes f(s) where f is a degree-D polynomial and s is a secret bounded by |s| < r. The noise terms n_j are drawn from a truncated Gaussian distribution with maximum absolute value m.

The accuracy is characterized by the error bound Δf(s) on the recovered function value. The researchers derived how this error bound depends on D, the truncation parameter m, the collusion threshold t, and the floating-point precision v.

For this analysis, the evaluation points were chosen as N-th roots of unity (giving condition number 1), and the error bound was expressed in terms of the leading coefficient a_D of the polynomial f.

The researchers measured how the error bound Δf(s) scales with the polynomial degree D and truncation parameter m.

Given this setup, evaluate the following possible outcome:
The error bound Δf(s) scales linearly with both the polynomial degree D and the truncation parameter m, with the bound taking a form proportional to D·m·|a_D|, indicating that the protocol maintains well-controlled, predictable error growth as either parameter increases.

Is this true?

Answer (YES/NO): NO